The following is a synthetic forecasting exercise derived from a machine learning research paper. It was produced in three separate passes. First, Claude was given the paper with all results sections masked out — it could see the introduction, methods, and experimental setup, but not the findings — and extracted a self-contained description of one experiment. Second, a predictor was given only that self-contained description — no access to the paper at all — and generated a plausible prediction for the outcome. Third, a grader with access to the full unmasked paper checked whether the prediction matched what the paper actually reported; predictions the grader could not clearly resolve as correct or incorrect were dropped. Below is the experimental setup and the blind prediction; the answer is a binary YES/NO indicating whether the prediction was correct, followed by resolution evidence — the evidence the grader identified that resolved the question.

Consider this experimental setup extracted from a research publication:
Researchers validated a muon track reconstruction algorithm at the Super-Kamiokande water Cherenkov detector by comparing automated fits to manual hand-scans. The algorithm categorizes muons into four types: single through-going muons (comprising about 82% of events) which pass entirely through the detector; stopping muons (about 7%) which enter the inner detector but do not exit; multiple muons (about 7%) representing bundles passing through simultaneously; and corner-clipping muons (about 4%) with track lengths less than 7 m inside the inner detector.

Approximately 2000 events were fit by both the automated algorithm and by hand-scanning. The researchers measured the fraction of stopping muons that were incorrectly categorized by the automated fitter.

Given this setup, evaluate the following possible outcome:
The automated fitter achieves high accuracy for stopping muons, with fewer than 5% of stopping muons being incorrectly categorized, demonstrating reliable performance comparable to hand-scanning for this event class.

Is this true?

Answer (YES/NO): NO